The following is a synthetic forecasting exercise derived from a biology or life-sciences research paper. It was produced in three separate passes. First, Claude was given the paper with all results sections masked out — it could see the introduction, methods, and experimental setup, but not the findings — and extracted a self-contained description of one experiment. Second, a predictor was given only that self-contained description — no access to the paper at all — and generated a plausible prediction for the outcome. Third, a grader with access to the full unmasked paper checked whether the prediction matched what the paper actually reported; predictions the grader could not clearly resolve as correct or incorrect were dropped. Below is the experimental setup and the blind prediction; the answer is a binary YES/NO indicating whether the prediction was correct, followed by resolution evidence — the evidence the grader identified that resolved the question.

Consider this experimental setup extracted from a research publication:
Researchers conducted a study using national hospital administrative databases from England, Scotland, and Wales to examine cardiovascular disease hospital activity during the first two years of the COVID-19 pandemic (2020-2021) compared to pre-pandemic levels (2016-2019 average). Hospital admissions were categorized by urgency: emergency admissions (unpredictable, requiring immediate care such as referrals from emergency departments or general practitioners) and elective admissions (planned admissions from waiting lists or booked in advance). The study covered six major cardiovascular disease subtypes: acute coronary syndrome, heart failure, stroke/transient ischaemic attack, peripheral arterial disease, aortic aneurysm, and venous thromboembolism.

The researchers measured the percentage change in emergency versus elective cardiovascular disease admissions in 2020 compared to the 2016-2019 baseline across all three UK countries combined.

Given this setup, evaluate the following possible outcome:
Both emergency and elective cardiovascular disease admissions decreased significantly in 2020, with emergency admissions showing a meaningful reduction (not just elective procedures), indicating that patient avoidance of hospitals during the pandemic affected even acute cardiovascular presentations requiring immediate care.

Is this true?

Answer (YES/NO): NO